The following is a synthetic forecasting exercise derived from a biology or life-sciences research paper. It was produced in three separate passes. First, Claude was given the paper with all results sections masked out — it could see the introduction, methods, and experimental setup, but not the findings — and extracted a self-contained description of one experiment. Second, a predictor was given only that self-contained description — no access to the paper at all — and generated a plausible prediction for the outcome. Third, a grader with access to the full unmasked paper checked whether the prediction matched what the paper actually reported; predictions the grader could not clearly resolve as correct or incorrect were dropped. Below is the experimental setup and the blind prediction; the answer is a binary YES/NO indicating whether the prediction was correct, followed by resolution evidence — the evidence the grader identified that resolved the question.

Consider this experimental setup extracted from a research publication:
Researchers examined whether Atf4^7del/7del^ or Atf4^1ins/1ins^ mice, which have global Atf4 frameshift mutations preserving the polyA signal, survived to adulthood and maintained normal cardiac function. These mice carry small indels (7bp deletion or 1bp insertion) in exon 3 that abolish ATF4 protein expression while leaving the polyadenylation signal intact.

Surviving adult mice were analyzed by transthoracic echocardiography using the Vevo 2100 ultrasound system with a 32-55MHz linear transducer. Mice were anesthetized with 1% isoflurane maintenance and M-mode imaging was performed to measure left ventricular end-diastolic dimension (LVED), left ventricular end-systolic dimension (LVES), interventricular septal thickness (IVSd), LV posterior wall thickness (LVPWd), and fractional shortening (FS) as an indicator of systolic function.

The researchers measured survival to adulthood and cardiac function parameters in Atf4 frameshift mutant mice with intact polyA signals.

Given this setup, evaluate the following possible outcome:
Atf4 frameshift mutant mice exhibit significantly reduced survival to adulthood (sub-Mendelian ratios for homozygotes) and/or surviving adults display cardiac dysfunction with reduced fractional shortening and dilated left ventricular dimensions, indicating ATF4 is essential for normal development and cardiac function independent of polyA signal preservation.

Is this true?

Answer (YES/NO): NO